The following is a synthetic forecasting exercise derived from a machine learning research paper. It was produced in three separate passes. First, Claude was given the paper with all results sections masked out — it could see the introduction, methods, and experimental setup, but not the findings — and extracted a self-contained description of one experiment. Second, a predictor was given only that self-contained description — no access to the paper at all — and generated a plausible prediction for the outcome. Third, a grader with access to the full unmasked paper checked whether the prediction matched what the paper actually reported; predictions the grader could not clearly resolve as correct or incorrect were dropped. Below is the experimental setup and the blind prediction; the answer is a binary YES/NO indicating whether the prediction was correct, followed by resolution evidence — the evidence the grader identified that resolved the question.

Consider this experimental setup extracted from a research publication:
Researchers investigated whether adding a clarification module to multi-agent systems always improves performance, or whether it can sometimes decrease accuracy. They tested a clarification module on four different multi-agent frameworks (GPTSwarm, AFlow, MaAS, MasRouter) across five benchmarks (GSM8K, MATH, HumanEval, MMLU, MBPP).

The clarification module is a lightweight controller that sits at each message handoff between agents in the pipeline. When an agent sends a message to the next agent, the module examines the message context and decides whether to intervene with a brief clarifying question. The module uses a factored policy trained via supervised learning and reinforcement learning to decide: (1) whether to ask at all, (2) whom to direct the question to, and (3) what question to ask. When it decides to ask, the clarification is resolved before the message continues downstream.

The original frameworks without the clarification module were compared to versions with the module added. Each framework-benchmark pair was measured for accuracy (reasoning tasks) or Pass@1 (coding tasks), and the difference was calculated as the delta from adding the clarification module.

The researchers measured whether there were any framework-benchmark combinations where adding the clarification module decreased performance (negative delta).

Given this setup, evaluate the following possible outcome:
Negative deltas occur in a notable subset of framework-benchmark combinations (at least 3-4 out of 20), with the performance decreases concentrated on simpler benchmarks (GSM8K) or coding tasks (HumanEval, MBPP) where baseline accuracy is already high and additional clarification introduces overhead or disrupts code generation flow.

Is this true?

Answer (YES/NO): NO